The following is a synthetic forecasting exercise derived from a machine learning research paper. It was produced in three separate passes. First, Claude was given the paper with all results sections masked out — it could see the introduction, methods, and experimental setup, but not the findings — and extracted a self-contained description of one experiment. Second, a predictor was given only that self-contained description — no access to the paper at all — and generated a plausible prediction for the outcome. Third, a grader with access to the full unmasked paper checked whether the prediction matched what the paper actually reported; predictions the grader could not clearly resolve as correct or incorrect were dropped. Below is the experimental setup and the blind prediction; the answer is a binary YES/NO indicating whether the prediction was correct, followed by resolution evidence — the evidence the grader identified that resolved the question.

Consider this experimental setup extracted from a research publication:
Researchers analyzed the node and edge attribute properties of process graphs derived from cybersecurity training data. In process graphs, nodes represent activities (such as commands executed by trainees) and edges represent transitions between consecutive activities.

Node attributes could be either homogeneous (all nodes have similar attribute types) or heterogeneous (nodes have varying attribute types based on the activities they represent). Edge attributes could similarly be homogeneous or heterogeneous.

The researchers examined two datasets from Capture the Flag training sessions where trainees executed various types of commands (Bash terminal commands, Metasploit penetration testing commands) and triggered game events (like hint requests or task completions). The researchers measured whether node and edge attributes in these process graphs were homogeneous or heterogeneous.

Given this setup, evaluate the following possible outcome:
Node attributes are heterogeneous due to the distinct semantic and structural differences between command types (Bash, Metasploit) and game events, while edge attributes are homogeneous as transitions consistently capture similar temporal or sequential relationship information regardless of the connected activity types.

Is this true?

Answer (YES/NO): YES